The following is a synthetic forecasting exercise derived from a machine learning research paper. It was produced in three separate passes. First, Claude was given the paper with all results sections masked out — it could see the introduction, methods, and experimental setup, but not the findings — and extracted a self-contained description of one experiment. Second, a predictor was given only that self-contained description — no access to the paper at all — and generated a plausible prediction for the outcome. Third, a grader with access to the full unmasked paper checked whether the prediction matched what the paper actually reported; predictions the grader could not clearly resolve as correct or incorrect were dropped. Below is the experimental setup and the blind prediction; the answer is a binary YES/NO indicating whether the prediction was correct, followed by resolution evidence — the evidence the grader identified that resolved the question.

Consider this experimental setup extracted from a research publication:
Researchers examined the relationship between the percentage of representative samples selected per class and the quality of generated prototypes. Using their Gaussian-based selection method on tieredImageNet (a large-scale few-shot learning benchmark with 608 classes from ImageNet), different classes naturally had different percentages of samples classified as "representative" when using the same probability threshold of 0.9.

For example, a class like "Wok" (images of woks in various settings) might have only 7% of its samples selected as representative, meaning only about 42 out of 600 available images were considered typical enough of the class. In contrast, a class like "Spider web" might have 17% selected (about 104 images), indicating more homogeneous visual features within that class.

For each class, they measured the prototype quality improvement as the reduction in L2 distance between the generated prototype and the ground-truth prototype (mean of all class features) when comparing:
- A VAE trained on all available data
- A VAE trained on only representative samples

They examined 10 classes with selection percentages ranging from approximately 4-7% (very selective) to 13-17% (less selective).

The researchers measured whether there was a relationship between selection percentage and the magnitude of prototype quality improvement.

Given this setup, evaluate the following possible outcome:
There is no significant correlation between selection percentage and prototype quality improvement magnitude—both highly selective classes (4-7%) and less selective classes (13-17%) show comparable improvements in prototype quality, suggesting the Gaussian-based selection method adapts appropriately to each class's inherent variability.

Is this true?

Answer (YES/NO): NO